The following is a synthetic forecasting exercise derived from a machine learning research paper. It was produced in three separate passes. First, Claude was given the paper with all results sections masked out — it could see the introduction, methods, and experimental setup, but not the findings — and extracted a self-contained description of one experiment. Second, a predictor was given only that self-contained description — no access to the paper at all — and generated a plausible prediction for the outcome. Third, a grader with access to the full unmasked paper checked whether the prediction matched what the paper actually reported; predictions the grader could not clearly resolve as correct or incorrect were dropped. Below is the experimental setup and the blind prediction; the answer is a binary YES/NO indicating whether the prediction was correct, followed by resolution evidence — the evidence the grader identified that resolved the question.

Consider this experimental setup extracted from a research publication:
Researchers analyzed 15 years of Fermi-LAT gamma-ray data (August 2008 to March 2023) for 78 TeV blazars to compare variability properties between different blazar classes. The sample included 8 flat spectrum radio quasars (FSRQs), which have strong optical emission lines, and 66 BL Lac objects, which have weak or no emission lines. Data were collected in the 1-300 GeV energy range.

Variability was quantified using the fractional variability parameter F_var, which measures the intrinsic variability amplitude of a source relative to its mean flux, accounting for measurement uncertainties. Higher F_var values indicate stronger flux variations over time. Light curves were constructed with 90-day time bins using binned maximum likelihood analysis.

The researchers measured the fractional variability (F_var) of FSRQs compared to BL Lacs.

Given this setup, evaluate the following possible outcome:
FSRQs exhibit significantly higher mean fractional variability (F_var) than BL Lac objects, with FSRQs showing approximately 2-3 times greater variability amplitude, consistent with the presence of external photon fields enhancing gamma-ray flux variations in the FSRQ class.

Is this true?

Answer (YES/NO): NO